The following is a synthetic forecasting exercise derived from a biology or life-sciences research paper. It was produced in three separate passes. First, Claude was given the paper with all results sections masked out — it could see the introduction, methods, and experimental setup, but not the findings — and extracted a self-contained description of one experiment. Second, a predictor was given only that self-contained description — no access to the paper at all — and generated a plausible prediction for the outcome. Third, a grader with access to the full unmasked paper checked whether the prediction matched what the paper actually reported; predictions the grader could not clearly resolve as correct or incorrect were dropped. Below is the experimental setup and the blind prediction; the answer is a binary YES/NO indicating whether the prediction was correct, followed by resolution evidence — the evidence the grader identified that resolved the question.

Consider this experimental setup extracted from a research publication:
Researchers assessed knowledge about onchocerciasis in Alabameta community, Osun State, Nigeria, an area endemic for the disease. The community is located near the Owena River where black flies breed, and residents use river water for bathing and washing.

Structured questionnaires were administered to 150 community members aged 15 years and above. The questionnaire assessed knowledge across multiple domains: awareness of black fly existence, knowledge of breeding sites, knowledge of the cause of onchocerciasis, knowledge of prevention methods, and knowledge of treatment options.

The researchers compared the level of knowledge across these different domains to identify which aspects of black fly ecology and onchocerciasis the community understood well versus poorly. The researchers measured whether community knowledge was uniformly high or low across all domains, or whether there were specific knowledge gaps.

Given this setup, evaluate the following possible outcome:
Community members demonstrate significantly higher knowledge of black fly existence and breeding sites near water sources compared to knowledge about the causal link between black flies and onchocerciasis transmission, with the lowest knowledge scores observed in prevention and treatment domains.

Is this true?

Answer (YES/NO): NO